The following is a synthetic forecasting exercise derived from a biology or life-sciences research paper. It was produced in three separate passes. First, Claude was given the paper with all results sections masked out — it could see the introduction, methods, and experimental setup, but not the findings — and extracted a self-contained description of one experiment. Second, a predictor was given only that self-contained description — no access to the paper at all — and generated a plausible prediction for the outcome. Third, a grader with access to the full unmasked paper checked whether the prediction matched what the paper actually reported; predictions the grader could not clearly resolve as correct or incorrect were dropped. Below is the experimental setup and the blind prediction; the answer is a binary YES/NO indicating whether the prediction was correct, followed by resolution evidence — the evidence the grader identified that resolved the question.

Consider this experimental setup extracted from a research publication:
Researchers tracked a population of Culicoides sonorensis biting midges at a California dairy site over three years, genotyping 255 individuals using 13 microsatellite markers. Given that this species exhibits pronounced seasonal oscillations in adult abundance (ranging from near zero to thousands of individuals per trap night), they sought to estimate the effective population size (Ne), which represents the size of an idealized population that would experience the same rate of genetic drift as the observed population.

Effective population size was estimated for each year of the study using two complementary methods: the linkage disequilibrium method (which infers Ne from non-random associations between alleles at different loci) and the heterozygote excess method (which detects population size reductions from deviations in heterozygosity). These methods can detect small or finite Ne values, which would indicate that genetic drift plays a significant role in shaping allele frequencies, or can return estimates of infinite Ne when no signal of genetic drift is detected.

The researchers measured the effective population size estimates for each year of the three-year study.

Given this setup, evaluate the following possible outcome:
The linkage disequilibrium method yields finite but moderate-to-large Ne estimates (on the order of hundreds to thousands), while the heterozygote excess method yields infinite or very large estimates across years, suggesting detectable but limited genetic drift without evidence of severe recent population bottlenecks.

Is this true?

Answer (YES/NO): NO